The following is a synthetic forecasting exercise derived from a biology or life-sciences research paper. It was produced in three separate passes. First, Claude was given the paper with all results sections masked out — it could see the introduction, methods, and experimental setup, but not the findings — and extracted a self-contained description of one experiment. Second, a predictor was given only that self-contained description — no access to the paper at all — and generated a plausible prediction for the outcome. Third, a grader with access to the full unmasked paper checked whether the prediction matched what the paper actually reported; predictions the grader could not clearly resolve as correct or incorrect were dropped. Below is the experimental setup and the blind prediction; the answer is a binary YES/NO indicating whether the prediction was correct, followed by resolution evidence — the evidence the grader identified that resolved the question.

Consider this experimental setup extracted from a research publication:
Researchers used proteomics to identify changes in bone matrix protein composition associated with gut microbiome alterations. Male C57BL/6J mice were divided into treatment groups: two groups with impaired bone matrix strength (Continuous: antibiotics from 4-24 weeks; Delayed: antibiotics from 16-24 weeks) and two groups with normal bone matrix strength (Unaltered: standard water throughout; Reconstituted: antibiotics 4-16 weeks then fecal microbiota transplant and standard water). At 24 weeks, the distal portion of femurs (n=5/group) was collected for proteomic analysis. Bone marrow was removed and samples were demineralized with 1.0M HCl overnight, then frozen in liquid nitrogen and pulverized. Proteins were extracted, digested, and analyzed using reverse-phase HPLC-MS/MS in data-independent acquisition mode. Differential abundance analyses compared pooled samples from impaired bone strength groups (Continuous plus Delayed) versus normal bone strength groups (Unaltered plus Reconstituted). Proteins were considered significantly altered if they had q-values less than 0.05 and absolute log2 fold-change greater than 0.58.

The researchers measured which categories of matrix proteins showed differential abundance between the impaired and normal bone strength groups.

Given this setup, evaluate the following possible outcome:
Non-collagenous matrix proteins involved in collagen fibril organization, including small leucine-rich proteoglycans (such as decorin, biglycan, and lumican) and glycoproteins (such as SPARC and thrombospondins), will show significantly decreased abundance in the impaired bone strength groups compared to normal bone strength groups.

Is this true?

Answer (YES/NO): NO